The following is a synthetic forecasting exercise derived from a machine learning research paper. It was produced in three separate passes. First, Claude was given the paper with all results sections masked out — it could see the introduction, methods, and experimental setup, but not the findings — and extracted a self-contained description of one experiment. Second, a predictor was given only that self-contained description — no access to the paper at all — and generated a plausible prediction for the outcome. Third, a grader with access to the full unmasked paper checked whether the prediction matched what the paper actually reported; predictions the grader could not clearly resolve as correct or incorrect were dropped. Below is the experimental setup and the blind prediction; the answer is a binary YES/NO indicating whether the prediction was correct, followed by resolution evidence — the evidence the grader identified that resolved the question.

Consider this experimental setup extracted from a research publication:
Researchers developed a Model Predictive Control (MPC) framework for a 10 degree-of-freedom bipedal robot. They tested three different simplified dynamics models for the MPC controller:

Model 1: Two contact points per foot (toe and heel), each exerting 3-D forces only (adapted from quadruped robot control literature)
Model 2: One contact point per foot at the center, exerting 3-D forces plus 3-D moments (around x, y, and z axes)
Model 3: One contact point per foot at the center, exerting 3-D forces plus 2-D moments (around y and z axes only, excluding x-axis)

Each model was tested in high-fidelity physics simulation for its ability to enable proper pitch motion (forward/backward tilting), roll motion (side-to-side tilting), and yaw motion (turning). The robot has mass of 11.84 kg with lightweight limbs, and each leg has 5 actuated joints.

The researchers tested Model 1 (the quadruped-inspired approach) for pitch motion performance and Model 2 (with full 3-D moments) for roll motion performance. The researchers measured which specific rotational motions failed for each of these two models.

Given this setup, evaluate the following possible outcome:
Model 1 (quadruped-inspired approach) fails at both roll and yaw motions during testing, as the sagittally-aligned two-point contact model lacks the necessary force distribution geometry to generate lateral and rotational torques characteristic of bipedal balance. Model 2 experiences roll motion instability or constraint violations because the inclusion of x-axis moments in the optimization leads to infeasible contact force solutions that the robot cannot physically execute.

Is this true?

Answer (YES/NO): NO